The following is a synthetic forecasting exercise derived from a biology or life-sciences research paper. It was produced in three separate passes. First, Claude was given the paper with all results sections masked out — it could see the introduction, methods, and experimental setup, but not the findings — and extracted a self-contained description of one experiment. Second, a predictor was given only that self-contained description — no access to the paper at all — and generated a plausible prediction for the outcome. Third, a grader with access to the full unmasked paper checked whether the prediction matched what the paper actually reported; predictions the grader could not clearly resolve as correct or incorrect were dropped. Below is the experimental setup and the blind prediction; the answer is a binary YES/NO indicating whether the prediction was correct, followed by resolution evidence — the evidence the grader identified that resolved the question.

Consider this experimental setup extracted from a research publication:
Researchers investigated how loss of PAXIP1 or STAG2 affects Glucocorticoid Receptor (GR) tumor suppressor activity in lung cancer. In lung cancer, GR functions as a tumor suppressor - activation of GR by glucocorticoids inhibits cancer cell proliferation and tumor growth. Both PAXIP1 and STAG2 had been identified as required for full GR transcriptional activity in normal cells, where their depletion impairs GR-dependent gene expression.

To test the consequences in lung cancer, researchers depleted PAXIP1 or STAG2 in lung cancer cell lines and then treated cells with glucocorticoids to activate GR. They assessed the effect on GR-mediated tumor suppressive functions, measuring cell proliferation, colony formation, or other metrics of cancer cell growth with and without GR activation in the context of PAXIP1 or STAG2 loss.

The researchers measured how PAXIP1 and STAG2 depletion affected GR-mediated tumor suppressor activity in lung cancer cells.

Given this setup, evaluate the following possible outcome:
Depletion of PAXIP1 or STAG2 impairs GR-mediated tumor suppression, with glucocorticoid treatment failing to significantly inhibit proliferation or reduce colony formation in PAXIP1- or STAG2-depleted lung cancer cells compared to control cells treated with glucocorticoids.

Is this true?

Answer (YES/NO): NO